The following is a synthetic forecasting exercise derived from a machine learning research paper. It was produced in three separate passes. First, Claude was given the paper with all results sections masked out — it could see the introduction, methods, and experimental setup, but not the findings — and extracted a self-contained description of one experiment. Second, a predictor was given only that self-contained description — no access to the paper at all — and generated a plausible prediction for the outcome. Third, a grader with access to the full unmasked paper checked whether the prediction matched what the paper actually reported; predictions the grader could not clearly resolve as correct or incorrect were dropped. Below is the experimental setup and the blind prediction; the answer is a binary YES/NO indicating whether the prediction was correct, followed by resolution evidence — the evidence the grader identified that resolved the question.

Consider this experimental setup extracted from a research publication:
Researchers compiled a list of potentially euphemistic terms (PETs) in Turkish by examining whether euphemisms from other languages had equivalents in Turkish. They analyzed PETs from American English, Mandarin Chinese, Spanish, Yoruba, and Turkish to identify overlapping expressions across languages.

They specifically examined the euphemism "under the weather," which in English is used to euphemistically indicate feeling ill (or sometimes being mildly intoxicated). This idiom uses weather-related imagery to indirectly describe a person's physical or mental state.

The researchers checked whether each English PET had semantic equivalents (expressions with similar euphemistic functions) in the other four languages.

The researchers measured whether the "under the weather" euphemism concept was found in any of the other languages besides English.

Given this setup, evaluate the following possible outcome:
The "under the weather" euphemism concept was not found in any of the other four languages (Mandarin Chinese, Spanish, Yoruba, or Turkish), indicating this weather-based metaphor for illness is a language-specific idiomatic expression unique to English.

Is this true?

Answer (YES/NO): YES